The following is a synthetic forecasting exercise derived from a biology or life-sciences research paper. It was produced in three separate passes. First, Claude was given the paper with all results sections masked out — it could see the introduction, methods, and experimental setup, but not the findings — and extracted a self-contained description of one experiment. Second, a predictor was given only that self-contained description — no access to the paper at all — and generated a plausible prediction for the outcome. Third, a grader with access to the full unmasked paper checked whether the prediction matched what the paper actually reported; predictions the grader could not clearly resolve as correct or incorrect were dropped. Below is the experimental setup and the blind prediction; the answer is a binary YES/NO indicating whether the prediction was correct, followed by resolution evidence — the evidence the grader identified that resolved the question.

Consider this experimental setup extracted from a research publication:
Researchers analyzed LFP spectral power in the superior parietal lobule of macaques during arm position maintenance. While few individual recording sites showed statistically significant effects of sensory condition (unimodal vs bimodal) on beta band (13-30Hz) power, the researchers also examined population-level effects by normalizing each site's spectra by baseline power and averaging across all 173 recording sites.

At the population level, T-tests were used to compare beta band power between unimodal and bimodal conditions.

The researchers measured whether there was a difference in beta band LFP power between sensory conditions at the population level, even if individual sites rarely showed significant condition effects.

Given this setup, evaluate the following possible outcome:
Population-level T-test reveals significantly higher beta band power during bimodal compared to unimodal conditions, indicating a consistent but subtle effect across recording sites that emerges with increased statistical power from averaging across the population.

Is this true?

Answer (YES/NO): NO